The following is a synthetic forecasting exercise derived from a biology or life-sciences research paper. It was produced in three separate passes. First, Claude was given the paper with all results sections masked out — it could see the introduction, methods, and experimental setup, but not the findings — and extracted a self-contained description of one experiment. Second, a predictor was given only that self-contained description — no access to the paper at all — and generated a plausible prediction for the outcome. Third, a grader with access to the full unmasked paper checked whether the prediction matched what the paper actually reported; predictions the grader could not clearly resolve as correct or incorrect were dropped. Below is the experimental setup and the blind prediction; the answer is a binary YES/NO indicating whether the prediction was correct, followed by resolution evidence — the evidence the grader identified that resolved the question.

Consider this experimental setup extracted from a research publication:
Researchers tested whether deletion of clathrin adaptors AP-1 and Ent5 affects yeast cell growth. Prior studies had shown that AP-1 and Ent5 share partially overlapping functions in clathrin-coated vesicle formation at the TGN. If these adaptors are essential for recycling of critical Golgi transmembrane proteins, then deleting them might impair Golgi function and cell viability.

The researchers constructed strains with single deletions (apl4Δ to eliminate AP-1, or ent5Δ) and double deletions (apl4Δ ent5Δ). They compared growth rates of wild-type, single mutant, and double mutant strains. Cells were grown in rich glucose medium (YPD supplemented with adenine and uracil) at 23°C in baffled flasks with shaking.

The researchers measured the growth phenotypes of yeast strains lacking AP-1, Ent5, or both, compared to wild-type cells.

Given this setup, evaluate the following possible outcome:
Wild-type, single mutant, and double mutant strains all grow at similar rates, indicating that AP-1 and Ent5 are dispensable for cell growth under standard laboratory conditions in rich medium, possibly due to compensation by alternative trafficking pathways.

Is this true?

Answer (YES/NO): YES